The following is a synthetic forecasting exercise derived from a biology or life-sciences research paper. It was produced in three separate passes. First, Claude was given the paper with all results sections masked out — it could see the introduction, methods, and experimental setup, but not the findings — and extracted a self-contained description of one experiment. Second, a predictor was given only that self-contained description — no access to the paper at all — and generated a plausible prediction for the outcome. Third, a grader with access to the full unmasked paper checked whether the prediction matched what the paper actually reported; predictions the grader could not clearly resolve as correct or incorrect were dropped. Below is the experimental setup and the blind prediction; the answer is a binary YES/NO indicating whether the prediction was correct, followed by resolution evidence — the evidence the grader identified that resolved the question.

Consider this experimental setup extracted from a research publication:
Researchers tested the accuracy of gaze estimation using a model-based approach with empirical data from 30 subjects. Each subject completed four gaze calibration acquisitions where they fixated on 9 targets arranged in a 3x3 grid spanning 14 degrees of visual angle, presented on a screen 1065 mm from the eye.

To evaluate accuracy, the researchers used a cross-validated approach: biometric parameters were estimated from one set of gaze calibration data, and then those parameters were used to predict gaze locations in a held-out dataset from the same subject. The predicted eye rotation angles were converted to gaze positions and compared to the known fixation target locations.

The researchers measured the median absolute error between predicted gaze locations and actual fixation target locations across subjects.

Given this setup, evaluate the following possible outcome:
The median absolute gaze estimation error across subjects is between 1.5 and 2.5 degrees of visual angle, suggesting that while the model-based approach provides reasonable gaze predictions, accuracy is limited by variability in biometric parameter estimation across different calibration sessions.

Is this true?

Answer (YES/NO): NO